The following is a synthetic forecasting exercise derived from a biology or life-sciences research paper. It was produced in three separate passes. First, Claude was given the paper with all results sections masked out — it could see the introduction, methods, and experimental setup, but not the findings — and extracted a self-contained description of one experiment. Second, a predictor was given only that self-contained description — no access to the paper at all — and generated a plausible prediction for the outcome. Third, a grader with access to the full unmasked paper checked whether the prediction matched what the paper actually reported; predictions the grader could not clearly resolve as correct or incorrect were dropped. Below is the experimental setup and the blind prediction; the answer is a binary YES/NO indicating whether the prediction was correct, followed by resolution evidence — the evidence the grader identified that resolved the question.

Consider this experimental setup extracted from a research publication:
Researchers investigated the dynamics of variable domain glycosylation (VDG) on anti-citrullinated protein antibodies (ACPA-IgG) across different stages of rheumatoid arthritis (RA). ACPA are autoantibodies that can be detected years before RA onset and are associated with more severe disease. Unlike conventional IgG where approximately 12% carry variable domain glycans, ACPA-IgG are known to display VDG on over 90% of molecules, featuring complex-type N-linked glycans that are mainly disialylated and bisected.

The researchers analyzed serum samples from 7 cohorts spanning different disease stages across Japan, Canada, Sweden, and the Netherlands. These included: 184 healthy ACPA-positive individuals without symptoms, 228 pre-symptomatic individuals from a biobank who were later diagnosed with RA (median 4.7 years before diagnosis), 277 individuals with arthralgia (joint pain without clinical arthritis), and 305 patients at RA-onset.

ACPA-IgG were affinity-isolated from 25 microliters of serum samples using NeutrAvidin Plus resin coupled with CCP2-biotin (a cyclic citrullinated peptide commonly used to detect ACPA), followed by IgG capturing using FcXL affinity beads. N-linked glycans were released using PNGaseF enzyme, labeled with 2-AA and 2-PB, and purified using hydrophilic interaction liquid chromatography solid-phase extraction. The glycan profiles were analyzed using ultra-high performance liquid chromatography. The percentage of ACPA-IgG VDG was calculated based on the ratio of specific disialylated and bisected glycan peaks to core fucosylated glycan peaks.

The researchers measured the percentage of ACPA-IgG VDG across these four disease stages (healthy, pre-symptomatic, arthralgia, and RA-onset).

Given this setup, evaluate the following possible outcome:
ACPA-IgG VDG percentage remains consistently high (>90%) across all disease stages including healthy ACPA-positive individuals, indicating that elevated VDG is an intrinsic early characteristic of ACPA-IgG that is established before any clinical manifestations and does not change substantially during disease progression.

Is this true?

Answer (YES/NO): NO